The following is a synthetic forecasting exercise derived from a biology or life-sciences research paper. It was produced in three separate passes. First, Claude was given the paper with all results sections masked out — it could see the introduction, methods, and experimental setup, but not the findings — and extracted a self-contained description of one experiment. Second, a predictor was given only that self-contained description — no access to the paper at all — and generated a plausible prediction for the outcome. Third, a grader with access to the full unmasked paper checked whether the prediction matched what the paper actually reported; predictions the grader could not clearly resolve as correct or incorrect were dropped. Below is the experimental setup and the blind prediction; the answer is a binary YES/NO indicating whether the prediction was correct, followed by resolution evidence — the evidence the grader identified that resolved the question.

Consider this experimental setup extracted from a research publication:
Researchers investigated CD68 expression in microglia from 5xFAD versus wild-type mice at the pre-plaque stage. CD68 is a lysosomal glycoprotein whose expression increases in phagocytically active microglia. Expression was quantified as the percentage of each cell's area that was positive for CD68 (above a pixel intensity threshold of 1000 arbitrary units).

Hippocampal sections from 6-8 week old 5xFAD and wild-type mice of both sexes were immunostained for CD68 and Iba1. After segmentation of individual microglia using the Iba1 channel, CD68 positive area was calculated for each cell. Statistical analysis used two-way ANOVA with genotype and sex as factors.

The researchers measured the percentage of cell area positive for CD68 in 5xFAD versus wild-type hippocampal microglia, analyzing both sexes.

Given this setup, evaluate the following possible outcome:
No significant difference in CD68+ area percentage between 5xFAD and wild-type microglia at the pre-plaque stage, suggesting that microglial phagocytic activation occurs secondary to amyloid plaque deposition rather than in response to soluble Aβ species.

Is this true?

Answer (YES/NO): YES